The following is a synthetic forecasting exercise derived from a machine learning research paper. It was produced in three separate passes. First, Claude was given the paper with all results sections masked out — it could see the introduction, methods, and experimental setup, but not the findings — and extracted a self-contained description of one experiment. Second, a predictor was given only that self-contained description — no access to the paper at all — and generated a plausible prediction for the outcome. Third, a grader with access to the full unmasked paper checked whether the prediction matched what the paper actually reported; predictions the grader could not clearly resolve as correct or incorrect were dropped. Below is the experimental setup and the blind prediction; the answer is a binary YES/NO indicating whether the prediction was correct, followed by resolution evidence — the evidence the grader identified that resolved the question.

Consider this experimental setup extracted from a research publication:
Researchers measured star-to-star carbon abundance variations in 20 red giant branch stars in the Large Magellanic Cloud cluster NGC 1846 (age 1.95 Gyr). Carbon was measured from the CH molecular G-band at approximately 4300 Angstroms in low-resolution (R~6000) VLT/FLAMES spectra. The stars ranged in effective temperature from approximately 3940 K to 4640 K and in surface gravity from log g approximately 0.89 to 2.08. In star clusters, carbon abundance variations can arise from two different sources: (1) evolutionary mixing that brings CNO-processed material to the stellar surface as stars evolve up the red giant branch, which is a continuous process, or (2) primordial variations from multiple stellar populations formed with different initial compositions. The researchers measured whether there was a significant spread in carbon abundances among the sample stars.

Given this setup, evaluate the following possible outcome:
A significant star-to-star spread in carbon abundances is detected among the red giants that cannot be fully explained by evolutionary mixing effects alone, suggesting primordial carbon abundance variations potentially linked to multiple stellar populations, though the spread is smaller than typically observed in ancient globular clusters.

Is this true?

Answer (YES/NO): NO